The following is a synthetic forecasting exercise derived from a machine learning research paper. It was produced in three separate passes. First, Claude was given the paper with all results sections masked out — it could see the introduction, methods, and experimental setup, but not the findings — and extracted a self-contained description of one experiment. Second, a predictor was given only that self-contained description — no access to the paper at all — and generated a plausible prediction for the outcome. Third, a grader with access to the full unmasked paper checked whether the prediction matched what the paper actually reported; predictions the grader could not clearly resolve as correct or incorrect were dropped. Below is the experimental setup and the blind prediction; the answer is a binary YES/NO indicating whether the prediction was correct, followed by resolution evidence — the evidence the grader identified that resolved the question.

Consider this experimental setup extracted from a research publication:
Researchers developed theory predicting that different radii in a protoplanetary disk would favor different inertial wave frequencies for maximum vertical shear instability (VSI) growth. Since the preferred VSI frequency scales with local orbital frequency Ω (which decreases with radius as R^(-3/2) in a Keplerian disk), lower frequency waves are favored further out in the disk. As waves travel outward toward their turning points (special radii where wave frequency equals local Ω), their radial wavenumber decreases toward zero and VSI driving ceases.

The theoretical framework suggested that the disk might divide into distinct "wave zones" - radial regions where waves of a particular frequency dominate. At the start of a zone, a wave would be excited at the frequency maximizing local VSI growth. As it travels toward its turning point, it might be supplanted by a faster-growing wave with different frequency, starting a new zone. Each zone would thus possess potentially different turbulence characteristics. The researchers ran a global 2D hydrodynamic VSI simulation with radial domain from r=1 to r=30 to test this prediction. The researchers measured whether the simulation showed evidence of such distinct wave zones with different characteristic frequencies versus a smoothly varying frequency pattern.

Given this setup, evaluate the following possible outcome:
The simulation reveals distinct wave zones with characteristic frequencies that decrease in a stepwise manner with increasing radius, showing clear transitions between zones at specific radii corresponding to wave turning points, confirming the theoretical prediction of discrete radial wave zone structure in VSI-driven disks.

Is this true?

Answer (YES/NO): YES